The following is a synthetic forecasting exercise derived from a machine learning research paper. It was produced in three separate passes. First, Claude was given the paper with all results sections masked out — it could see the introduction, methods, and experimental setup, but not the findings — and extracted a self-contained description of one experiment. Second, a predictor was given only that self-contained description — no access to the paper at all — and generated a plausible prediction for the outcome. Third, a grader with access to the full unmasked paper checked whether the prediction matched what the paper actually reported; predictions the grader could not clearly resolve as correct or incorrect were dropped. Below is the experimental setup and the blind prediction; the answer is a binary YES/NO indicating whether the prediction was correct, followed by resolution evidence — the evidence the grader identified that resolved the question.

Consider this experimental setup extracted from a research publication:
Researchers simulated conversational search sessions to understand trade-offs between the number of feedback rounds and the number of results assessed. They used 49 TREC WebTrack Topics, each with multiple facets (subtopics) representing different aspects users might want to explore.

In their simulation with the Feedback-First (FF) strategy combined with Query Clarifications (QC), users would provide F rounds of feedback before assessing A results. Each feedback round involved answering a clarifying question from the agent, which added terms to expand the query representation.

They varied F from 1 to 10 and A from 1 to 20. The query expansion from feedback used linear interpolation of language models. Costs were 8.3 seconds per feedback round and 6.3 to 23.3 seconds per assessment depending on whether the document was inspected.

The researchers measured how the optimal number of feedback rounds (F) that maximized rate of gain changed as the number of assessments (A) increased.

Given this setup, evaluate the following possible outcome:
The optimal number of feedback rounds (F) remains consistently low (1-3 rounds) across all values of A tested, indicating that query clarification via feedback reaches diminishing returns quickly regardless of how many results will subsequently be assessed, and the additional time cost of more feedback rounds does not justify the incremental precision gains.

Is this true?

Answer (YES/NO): NO